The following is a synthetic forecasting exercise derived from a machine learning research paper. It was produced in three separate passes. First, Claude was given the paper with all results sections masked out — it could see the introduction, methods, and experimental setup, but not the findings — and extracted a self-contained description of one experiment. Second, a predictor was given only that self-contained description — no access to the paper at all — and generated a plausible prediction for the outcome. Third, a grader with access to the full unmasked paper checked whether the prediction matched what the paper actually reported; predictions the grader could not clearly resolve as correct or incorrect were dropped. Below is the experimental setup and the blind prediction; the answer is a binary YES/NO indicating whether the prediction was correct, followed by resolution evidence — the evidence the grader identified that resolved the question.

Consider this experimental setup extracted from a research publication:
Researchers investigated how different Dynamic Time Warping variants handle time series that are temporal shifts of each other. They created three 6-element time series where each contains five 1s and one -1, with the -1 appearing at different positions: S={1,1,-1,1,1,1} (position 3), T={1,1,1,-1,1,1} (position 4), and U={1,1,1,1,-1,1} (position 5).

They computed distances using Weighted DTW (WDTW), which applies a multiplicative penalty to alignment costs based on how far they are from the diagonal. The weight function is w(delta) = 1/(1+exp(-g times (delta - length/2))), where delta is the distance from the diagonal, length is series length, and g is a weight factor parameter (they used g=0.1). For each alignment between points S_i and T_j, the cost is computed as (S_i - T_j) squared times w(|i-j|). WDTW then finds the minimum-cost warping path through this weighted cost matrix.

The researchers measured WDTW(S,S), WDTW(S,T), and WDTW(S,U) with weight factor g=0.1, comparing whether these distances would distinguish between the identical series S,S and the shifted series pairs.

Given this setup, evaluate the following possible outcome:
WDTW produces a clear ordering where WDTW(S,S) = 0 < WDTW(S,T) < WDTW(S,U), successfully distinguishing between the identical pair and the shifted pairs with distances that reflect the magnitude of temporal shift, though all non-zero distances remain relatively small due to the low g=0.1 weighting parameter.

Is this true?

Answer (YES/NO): NO